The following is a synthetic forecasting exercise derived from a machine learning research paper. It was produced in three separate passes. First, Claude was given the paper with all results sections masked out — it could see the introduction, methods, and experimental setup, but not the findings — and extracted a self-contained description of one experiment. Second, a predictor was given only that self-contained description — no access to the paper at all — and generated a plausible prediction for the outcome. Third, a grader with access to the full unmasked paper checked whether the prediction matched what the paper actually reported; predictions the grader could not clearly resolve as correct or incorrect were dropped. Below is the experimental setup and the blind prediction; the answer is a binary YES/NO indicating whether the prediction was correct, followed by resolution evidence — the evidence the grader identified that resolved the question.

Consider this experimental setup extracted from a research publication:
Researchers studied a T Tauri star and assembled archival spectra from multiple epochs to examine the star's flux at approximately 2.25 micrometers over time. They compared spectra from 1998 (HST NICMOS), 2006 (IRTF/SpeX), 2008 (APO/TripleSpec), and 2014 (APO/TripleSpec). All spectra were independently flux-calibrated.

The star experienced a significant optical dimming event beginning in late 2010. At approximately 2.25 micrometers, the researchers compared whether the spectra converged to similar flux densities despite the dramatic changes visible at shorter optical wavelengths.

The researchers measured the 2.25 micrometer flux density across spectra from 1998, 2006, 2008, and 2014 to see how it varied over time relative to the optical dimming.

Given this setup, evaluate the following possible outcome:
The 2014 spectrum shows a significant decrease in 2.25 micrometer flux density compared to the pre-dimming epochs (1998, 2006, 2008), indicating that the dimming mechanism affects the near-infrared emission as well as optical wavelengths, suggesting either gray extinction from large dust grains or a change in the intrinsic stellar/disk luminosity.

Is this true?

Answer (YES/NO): NO